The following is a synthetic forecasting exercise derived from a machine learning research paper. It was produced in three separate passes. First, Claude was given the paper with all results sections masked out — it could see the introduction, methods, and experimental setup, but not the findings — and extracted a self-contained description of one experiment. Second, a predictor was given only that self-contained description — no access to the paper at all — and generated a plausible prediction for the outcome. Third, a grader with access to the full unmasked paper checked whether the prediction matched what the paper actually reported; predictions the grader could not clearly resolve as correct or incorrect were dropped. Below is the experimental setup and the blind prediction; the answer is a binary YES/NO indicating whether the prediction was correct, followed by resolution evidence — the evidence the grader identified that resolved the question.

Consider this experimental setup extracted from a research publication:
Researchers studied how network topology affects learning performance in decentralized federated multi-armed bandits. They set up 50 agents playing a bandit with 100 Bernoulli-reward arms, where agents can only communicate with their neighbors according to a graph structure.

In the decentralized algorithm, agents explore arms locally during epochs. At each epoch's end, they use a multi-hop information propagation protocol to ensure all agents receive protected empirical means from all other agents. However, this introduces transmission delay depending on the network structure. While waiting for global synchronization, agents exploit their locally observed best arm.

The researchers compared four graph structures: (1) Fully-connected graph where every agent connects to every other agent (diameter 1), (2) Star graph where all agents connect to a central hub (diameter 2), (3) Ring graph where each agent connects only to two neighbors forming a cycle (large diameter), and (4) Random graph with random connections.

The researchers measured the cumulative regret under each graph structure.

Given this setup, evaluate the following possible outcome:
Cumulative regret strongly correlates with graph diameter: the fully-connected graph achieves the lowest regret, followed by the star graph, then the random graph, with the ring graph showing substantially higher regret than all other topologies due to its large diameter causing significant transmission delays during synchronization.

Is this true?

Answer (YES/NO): NO